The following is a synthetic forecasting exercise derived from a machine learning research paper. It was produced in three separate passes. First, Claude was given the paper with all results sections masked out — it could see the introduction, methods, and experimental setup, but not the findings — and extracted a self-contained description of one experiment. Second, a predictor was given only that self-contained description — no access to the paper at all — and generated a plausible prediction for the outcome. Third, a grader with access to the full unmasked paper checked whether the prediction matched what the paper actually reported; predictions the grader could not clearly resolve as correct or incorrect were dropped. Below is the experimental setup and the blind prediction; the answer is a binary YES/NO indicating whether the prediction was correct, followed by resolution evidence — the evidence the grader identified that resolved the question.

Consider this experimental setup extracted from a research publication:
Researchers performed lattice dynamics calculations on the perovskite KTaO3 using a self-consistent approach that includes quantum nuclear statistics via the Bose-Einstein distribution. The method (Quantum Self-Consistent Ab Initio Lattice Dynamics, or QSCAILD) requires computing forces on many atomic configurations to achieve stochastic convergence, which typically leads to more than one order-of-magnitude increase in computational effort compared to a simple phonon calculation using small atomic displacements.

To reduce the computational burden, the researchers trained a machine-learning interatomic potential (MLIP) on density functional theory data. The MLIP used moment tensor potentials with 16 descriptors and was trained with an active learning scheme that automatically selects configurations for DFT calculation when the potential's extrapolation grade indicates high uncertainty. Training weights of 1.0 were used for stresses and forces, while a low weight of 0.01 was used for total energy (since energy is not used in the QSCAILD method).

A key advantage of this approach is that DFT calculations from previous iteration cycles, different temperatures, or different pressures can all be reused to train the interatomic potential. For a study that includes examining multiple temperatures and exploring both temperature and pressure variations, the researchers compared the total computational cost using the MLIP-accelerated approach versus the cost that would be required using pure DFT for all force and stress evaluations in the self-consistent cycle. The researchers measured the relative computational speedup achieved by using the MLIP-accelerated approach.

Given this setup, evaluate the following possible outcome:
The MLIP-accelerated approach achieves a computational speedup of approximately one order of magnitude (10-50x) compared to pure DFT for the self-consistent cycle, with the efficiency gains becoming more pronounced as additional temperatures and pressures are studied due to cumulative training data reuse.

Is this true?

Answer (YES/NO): NO